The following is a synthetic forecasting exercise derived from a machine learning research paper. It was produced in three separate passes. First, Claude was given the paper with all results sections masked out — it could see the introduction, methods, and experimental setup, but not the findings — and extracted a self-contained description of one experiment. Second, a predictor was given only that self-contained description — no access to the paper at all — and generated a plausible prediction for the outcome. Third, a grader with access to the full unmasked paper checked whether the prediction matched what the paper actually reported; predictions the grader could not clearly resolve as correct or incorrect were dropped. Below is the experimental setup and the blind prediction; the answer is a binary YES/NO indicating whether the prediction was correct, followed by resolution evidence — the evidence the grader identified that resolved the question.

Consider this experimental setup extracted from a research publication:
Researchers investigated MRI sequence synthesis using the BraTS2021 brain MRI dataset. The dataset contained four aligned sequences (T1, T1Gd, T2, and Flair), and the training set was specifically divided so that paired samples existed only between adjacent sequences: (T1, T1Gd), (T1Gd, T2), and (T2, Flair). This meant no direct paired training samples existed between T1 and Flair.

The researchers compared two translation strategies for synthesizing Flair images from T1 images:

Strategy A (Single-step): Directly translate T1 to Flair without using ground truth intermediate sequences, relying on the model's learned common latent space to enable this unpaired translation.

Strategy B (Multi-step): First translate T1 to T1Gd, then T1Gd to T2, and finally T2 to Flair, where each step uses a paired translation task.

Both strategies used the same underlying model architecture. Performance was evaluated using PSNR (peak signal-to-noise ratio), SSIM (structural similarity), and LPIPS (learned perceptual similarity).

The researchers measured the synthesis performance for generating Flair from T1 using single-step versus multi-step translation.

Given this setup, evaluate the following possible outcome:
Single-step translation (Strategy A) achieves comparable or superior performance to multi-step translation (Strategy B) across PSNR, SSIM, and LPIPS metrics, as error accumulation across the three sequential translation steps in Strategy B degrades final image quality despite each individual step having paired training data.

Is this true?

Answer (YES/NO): NO